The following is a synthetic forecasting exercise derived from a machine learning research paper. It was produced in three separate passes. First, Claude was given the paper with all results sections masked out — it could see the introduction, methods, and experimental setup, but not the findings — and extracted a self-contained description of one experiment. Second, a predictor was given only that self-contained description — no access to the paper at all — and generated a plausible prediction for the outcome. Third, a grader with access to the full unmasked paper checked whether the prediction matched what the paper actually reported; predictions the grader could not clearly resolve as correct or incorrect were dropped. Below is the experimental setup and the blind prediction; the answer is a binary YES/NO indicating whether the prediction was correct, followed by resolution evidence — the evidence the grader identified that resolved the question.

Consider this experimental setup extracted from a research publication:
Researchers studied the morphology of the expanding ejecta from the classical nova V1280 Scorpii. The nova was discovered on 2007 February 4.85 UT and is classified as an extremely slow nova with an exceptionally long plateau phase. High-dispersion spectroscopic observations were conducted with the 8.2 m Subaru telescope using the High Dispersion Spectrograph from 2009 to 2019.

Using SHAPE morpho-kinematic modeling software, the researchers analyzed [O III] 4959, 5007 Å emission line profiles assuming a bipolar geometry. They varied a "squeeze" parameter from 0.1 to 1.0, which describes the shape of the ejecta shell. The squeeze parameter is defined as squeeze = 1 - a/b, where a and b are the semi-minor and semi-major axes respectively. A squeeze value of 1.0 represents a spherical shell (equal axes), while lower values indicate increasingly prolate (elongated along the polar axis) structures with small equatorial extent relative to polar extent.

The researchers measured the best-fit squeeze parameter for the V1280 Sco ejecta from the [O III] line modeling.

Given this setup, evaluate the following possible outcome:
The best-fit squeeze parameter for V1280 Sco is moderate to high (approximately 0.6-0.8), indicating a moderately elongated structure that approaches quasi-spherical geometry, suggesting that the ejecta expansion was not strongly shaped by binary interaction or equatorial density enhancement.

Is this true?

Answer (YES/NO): NO